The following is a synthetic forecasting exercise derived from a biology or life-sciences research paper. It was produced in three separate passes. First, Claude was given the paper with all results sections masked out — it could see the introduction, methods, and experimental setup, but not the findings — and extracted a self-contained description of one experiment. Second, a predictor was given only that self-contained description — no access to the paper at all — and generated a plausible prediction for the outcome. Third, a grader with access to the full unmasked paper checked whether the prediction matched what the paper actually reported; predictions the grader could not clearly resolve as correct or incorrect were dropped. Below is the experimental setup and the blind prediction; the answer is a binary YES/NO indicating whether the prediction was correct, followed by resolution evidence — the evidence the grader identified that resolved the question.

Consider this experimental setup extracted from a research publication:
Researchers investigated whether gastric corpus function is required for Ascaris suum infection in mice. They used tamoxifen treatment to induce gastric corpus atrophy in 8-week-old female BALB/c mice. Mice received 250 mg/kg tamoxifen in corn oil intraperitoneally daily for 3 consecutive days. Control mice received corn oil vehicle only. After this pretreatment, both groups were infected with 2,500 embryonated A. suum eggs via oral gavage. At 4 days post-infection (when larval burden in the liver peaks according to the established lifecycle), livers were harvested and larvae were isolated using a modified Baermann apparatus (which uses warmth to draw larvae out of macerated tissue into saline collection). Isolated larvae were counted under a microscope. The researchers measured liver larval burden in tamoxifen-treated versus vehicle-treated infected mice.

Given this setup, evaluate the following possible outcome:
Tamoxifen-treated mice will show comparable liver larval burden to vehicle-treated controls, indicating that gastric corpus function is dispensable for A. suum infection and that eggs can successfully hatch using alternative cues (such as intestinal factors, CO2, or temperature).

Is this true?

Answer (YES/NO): NO